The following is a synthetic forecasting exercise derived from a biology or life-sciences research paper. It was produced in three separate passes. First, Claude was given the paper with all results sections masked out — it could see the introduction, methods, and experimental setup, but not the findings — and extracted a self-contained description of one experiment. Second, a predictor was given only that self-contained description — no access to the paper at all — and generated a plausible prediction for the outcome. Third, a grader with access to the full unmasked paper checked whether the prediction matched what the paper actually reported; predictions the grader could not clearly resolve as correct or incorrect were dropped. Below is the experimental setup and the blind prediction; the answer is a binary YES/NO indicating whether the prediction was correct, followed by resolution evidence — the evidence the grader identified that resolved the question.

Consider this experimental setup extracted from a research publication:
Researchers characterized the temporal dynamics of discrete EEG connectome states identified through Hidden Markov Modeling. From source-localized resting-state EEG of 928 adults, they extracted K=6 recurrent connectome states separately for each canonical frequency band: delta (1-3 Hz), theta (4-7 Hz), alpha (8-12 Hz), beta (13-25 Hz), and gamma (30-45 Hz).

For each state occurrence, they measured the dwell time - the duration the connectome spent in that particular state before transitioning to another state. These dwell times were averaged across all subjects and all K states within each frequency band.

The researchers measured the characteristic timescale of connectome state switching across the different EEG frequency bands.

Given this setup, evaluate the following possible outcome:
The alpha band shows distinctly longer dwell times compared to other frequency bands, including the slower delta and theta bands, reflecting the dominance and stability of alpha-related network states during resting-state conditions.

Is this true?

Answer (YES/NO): NO